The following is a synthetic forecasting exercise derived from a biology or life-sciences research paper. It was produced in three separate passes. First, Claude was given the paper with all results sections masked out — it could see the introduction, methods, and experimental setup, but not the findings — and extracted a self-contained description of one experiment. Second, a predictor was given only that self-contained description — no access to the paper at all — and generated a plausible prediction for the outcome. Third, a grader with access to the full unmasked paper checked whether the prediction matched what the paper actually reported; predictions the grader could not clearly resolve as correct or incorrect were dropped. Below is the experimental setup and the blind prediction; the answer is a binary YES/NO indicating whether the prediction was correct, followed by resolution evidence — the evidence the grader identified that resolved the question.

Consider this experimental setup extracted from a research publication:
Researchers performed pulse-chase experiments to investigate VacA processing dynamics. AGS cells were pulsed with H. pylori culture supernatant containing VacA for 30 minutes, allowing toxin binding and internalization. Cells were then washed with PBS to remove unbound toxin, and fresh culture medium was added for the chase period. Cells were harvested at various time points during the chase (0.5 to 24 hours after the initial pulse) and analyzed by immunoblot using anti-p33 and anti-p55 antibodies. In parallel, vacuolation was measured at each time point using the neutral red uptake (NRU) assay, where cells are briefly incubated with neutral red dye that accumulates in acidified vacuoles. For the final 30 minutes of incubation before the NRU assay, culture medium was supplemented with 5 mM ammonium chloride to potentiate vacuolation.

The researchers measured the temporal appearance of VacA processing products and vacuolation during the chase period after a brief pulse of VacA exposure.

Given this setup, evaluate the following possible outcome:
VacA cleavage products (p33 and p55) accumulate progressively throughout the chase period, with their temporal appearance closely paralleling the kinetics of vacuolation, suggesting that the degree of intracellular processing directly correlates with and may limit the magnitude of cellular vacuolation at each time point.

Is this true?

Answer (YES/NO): YES